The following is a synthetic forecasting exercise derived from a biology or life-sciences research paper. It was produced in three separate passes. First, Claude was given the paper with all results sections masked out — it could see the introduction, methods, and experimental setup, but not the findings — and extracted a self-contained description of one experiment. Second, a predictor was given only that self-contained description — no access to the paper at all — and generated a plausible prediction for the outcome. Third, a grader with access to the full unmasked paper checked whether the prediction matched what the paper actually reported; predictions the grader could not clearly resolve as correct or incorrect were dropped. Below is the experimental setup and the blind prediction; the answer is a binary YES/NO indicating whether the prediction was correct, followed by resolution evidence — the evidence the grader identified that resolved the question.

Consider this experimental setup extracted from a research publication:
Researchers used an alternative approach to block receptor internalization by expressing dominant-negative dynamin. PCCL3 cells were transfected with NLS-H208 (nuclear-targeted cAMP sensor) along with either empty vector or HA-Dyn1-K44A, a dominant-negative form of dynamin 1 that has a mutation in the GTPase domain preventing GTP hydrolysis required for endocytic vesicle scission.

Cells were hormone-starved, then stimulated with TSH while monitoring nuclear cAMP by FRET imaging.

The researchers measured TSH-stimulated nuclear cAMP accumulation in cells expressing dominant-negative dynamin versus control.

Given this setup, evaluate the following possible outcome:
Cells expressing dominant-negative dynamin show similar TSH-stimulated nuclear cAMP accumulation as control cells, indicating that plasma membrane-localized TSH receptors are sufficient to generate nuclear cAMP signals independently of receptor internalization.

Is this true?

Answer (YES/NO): NO